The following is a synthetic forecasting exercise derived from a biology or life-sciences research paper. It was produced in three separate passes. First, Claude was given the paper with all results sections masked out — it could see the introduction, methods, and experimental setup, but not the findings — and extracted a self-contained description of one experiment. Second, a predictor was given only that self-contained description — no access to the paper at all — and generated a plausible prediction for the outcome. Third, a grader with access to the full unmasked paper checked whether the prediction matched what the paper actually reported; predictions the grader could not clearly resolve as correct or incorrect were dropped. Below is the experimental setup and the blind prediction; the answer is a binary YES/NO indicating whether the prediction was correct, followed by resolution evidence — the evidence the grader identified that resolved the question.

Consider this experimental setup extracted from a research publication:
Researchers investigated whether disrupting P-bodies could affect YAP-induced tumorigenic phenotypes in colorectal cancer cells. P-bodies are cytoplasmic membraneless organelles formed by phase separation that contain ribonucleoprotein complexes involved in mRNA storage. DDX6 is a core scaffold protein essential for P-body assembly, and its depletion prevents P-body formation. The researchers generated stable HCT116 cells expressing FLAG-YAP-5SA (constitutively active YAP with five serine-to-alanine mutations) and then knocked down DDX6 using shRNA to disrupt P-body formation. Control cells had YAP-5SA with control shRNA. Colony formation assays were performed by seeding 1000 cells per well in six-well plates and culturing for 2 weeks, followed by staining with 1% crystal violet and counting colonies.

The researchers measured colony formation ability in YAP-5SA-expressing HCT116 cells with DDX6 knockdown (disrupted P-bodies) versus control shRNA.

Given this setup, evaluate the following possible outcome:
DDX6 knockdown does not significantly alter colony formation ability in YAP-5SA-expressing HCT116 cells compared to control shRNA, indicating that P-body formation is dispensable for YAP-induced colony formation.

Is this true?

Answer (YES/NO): NO